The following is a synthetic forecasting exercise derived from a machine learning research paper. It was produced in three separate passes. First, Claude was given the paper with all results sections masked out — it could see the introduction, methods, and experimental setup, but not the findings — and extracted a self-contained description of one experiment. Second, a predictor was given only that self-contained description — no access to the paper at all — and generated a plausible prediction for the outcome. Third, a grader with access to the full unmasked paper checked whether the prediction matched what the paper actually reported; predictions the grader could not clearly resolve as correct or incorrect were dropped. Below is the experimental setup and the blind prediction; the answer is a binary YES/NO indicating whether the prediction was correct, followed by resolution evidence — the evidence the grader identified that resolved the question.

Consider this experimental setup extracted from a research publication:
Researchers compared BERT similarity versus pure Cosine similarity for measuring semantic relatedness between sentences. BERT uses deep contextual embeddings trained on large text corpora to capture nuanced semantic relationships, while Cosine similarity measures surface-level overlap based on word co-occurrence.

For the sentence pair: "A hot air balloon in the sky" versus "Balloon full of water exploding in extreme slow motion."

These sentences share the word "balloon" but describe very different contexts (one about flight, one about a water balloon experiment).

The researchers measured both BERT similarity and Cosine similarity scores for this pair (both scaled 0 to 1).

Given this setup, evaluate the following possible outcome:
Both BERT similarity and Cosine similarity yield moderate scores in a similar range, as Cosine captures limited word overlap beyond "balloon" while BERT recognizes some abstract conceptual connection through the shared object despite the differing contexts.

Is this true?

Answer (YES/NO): NO